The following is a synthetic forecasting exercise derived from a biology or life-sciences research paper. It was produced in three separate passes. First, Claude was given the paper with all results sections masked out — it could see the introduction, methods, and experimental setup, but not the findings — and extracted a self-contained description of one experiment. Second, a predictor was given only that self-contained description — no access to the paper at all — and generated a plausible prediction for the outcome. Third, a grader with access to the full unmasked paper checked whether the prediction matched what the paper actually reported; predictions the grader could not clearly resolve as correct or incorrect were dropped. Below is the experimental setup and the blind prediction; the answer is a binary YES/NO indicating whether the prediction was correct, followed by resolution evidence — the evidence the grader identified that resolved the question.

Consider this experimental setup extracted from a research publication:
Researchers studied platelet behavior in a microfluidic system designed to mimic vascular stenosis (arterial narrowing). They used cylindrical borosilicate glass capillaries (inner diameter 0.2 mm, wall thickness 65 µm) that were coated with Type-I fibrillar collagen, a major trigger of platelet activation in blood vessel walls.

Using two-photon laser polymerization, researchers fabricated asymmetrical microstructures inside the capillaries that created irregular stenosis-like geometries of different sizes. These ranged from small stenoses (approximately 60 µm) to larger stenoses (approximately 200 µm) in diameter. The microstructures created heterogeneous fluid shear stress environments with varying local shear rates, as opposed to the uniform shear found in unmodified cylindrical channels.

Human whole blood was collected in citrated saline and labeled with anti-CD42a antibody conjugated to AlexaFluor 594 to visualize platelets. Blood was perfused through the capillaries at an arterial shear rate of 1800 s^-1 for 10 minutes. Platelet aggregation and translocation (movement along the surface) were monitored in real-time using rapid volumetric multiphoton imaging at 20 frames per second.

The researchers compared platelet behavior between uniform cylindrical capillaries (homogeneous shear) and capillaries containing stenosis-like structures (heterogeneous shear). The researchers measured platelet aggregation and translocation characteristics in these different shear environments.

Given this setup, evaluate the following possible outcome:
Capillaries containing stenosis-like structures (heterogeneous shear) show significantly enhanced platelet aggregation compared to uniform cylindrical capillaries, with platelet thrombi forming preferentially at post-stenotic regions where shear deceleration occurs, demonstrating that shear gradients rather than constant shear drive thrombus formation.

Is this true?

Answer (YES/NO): NO